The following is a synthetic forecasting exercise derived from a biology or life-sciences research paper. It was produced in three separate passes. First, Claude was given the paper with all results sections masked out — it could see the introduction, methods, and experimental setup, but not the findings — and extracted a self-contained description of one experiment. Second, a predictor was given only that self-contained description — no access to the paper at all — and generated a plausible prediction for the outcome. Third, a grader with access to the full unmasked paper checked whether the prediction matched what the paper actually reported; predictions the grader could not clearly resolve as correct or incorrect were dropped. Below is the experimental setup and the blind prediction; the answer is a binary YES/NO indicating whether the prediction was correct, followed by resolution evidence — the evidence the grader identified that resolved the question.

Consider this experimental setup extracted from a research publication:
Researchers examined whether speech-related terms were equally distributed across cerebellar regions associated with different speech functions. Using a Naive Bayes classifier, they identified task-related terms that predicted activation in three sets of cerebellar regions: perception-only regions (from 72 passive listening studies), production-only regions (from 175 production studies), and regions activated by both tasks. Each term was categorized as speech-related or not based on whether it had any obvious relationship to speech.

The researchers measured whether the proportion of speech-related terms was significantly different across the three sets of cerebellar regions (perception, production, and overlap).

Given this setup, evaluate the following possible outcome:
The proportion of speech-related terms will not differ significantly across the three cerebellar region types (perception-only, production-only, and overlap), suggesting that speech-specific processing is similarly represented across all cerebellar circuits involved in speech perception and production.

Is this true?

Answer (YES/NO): YES